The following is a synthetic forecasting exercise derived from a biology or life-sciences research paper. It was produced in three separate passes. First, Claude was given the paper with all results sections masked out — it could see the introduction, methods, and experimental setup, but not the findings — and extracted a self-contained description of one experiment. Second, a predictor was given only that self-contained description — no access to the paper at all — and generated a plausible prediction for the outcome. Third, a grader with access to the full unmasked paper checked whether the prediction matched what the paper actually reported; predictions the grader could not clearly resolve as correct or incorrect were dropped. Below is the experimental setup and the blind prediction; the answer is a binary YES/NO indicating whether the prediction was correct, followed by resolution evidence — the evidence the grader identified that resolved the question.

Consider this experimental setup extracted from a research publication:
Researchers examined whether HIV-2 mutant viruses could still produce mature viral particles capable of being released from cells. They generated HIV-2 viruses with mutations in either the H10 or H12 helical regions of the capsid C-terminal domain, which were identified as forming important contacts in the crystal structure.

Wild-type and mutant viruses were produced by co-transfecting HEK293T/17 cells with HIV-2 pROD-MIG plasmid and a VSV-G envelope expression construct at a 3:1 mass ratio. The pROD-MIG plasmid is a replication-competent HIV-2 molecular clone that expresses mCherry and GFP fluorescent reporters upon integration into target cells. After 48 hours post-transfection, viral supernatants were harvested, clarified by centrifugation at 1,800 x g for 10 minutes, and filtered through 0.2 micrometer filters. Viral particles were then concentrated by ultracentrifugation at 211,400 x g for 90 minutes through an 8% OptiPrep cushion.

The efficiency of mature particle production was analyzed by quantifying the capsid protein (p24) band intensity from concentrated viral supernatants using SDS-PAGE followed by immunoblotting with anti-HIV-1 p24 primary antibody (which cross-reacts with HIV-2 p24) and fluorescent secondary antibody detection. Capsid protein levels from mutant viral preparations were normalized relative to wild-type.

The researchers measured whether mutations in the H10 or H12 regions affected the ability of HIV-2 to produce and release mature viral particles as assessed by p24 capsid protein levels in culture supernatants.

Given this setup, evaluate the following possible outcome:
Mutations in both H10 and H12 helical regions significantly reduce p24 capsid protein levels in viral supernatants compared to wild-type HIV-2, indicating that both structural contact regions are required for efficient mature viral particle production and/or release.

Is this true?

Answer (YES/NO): NO